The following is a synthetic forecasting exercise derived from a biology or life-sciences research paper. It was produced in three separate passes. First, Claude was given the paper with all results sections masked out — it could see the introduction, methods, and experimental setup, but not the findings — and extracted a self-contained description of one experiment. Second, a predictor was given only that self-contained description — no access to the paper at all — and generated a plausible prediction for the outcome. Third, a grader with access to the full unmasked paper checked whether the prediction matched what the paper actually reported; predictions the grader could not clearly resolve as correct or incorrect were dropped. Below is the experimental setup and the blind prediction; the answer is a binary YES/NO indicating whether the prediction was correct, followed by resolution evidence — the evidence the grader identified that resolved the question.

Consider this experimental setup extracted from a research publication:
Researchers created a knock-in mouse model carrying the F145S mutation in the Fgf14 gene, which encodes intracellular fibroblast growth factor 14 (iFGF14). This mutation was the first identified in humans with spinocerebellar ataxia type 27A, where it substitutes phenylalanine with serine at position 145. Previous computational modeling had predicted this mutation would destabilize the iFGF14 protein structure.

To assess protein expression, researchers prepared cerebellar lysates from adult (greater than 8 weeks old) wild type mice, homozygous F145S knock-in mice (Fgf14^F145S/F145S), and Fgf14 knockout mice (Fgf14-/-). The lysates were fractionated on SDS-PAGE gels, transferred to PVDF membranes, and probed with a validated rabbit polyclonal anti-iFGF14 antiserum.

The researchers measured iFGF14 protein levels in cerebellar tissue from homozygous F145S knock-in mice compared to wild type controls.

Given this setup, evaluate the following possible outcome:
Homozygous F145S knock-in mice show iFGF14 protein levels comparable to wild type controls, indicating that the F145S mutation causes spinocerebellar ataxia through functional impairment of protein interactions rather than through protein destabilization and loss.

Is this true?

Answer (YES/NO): NO